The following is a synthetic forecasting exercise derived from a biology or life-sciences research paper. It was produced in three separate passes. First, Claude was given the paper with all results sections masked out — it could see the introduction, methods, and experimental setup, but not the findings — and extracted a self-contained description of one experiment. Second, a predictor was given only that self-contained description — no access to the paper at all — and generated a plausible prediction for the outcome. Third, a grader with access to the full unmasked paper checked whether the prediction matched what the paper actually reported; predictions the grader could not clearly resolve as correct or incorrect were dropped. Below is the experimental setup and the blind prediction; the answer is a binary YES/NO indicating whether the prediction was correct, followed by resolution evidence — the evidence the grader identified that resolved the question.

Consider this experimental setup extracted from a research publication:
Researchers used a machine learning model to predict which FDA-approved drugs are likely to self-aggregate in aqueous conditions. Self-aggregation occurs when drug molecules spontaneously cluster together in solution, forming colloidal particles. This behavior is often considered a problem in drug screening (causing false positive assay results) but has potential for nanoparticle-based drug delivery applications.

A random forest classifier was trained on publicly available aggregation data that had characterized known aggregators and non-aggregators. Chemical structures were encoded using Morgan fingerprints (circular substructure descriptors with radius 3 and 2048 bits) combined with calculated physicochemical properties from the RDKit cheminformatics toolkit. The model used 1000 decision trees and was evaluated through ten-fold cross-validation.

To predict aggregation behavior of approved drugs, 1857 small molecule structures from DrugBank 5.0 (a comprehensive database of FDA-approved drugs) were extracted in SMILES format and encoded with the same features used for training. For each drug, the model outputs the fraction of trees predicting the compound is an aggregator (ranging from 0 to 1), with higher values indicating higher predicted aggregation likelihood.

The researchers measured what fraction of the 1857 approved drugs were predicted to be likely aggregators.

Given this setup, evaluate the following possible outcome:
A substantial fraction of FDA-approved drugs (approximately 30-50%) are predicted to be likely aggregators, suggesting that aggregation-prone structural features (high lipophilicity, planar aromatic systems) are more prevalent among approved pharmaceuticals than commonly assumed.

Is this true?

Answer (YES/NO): YES